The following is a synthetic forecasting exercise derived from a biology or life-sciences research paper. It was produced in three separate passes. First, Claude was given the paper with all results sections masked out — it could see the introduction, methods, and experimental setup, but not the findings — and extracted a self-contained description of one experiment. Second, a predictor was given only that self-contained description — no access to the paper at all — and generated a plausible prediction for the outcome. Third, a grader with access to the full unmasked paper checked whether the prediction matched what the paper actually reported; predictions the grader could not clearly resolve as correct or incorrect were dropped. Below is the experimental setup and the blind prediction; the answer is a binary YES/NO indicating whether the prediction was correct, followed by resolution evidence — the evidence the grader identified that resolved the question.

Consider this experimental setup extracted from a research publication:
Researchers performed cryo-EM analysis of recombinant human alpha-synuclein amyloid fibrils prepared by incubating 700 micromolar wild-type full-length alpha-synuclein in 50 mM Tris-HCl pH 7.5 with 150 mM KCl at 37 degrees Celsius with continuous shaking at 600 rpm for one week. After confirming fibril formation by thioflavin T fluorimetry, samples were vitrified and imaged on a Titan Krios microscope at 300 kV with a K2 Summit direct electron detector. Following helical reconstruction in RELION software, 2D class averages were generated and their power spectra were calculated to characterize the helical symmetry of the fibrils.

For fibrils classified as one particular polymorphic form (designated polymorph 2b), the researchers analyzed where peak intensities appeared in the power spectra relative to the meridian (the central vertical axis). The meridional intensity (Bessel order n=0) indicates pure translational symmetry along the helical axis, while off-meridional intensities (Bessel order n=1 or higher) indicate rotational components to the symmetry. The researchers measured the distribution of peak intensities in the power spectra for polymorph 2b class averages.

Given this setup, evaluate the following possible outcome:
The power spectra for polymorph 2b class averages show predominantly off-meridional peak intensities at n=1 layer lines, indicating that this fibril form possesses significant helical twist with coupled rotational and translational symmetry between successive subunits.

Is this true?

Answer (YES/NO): YES